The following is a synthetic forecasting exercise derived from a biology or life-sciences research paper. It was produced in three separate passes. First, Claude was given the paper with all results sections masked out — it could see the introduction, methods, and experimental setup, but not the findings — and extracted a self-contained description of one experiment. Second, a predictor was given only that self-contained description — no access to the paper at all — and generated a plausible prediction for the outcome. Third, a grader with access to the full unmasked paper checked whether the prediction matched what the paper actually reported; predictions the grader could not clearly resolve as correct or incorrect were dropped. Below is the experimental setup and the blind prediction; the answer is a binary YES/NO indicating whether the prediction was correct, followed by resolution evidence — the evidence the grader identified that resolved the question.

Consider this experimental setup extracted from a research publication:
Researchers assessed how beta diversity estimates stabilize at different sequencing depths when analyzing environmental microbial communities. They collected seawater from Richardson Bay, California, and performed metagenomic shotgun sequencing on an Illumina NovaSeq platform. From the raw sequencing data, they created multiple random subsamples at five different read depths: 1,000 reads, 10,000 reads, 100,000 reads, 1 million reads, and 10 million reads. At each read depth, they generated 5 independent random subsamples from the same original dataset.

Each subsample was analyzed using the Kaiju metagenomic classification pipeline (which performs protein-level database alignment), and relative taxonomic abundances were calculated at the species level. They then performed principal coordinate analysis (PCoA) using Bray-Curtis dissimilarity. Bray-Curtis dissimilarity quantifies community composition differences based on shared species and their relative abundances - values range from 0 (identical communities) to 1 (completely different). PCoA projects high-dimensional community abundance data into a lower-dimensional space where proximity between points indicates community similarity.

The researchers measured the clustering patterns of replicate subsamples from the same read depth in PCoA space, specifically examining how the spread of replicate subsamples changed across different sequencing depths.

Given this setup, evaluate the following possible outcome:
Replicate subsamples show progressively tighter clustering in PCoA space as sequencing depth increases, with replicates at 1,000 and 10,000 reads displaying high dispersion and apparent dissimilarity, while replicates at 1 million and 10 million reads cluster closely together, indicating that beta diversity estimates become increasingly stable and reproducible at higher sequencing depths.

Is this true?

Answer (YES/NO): YES